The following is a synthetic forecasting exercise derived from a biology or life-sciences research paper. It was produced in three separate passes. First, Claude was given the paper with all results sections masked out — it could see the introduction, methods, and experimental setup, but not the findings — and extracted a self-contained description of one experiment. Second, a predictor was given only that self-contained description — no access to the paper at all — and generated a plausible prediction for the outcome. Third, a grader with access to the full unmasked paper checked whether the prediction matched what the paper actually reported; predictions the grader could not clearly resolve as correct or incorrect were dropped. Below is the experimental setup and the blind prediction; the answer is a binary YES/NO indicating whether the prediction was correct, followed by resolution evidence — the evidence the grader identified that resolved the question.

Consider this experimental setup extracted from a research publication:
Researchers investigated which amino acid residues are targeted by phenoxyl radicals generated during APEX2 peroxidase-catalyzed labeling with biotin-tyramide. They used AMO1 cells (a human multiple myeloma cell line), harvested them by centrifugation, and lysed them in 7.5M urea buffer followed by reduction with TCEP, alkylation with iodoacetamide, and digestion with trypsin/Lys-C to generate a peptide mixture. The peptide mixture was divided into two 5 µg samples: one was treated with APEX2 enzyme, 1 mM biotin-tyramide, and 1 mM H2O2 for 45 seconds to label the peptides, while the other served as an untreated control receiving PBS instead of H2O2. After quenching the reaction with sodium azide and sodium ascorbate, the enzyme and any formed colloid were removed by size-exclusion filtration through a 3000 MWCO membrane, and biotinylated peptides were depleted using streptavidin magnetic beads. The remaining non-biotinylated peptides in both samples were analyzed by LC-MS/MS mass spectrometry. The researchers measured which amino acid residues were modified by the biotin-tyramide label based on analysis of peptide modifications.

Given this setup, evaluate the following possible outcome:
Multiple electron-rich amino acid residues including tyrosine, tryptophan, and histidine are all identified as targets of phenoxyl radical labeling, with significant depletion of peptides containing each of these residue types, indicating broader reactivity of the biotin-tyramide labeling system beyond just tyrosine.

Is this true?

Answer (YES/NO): NO